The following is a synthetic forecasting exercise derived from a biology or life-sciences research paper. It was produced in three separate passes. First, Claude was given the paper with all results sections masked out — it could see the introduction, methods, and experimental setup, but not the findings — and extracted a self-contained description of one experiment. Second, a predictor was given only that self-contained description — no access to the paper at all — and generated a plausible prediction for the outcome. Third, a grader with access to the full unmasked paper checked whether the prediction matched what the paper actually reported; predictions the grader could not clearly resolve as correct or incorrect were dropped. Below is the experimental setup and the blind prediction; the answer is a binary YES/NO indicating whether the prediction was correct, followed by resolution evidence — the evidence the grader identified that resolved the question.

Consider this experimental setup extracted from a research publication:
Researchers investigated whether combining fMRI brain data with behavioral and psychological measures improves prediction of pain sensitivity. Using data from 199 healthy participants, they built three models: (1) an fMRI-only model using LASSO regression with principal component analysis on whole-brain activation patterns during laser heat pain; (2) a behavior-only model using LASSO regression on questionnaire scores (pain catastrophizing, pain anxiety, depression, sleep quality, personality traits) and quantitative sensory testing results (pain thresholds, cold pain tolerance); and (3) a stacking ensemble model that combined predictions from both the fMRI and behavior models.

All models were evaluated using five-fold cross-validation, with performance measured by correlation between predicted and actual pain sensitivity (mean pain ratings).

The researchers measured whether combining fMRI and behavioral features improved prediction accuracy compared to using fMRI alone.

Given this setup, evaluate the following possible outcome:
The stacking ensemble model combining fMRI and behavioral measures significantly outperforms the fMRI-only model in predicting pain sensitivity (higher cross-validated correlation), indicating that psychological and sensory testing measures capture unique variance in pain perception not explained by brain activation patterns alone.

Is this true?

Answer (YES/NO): YES